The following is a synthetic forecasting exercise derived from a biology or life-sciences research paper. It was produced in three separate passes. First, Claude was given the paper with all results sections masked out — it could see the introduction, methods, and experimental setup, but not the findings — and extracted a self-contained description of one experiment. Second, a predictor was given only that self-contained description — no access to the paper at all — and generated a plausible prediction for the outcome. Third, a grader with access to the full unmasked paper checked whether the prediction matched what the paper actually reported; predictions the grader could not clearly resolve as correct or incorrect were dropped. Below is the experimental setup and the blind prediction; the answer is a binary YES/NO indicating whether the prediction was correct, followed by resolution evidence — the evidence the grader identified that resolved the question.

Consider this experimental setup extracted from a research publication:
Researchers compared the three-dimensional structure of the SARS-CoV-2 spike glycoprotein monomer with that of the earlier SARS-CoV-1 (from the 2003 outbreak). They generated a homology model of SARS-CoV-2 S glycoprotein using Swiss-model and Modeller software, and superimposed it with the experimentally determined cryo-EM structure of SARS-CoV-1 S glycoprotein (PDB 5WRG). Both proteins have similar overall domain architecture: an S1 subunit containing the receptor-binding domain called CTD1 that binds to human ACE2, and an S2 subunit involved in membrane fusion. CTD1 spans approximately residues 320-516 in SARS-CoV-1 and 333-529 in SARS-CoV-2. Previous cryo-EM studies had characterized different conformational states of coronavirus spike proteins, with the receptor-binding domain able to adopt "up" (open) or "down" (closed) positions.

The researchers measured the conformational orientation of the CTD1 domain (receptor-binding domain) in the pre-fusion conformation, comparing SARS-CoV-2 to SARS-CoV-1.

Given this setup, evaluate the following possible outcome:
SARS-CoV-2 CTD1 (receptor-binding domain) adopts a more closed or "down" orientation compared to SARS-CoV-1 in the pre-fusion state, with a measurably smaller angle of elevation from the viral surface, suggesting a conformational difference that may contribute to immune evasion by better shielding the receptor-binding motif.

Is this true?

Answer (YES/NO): NO